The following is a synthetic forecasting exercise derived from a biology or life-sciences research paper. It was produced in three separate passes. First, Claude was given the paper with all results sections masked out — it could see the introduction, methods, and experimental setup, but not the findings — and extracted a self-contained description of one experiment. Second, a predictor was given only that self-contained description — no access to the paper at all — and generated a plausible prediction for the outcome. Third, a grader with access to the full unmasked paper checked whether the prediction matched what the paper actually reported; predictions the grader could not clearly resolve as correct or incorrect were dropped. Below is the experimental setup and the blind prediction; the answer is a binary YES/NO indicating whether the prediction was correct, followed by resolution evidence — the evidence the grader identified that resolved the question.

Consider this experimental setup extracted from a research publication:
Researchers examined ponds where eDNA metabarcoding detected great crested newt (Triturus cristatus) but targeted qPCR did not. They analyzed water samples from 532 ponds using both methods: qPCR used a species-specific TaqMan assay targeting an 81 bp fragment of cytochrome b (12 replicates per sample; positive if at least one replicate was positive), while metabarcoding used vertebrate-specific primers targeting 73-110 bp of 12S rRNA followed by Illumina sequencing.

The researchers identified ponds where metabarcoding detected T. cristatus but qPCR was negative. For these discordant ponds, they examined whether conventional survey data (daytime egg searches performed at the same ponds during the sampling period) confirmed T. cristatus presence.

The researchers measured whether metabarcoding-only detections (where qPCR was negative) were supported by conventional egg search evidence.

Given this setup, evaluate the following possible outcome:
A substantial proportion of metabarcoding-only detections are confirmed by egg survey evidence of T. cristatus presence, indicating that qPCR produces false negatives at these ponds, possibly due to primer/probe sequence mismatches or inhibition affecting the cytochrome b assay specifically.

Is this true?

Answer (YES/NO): NO